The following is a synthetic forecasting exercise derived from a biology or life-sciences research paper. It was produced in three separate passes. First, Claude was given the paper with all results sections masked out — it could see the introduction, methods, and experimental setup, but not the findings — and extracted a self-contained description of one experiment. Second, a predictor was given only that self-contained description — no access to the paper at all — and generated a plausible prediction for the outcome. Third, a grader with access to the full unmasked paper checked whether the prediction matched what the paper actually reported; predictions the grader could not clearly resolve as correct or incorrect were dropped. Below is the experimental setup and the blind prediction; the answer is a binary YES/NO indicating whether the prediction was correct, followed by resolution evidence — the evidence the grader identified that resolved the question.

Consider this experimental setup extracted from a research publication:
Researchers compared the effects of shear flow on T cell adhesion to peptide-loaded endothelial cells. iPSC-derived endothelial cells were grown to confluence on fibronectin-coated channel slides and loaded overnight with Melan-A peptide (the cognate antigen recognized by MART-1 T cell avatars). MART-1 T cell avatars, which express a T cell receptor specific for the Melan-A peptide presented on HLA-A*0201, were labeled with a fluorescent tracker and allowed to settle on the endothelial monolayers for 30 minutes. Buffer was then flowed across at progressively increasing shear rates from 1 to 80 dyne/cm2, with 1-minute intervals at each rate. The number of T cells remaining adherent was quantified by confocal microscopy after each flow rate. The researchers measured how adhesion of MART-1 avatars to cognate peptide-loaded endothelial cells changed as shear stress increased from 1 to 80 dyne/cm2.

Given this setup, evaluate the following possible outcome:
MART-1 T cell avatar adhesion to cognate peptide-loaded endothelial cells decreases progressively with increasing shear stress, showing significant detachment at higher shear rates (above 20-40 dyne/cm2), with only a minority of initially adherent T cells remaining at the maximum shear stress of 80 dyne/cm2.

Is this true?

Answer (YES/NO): NO